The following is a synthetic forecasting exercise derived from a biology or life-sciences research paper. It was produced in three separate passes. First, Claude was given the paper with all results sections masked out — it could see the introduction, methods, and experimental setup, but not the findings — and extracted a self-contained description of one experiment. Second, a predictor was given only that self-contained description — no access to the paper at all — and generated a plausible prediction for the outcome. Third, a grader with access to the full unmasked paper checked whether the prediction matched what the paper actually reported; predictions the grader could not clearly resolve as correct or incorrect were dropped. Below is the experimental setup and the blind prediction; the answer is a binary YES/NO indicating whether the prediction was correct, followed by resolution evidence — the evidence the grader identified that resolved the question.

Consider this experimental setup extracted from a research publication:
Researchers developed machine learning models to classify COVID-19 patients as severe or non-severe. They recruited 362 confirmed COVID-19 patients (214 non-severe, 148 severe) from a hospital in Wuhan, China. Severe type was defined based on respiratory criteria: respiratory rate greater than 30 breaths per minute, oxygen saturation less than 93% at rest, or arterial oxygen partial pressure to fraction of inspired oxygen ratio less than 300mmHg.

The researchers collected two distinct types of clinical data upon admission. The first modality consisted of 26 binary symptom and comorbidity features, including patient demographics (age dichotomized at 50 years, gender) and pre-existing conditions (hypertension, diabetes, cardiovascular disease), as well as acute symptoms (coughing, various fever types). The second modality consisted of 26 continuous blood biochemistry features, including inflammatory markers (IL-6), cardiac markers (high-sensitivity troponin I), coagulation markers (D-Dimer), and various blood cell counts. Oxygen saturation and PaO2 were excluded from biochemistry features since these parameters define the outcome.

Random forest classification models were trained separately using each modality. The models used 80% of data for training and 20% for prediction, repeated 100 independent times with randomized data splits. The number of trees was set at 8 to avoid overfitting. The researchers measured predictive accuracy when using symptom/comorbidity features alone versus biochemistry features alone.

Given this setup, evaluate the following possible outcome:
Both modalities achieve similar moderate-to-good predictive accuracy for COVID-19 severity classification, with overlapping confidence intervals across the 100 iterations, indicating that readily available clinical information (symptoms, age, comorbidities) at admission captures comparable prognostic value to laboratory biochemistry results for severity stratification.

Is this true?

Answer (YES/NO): NO